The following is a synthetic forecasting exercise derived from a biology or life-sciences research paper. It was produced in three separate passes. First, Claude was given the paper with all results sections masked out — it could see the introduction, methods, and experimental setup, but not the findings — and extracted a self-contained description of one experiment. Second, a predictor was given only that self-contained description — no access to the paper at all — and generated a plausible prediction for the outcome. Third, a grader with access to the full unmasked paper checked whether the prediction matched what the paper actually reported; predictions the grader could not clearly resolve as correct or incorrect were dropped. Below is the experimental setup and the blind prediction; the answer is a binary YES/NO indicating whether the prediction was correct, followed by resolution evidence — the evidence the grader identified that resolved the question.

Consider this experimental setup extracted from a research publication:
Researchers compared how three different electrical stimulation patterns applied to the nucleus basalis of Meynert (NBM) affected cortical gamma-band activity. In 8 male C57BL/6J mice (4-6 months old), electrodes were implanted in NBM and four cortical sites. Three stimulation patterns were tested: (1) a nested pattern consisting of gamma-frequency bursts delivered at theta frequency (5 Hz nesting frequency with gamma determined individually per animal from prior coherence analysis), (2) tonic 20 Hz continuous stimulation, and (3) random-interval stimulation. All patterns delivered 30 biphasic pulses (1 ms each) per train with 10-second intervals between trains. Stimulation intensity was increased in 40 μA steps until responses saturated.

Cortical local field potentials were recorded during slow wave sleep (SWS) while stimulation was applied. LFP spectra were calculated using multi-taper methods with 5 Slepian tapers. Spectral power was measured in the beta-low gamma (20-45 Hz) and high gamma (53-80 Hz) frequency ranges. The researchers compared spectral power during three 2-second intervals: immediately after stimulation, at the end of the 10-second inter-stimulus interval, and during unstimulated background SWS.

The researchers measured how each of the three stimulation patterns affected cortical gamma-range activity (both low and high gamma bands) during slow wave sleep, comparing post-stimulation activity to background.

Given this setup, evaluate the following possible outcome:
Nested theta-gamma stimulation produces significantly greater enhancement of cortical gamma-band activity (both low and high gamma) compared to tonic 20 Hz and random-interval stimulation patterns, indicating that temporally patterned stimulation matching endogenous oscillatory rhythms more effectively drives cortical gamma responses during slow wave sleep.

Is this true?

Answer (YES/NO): NO